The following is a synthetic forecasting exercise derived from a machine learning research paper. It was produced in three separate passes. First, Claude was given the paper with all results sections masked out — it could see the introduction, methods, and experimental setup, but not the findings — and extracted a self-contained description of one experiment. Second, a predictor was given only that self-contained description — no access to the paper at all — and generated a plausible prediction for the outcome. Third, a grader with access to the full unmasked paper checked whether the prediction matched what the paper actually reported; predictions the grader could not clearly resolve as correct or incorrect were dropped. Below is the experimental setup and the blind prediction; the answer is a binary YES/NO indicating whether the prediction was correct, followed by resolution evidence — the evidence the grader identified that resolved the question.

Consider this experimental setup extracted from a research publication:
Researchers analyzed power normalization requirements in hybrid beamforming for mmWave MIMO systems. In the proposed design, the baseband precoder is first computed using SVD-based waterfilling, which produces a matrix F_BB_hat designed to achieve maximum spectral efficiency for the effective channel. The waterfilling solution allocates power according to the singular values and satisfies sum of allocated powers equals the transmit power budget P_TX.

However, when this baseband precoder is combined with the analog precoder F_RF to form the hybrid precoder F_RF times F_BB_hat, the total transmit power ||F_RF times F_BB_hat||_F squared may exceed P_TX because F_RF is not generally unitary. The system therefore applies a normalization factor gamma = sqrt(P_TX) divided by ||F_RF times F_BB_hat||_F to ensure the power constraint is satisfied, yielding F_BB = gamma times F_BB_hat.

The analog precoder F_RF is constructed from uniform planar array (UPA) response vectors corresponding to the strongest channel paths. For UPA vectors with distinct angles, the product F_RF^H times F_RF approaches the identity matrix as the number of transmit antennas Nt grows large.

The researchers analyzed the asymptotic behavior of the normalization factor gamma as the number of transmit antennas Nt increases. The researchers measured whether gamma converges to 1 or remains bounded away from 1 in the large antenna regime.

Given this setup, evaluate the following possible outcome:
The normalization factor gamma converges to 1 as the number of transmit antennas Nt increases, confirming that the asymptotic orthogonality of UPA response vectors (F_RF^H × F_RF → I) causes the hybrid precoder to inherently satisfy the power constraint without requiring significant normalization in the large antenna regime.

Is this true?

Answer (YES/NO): YES